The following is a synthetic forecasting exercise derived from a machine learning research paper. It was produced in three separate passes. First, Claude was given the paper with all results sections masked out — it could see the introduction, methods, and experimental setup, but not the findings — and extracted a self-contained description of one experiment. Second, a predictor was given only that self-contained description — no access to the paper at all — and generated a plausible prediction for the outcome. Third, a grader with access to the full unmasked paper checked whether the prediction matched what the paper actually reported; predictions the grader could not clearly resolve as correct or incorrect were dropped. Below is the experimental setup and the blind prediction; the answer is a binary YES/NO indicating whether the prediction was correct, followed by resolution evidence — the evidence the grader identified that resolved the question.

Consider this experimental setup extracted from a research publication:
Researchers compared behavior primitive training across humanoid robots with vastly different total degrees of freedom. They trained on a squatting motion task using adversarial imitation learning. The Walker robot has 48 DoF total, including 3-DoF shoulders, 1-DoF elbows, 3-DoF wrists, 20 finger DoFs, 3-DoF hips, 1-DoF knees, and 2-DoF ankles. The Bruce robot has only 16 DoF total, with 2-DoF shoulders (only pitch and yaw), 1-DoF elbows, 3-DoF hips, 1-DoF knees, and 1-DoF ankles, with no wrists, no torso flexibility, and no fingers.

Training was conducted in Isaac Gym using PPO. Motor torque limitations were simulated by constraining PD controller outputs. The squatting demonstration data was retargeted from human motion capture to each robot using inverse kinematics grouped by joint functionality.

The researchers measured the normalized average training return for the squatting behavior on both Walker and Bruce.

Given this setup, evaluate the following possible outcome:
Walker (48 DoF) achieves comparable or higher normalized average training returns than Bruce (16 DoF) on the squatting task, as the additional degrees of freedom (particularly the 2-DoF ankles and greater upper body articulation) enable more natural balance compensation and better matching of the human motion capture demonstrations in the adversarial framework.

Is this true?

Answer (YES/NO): NO